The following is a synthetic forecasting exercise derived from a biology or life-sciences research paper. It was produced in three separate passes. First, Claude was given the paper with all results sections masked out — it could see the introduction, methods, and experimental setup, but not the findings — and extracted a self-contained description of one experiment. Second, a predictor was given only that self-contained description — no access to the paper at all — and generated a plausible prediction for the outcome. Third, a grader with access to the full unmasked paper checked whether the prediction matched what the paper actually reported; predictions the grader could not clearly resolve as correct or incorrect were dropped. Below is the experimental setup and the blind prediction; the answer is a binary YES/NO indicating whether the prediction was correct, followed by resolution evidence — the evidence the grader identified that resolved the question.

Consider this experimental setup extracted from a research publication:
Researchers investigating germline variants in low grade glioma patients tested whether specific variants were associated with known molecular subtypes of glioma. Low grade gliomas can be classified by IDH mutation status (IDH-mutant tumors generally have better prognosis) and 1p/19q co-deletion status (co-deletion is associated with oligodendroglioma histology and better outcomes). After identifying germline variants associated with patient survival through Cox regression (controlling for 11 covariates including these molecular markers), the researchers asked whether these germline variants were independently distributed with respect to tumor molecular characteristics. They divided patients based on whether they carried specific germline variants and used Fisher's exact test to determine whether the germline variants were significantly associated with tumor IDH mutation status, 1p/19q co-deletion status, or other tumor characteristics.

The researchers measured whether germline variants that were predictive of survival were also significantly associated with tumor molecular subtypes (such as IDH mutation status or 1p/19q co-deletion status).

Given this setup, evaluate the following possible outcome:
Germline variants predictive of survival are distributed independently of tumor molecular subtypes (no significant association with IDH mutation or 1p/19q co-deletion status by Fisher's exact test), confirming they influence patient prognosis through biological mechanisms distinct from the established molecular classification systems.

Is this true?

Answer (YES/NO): NO